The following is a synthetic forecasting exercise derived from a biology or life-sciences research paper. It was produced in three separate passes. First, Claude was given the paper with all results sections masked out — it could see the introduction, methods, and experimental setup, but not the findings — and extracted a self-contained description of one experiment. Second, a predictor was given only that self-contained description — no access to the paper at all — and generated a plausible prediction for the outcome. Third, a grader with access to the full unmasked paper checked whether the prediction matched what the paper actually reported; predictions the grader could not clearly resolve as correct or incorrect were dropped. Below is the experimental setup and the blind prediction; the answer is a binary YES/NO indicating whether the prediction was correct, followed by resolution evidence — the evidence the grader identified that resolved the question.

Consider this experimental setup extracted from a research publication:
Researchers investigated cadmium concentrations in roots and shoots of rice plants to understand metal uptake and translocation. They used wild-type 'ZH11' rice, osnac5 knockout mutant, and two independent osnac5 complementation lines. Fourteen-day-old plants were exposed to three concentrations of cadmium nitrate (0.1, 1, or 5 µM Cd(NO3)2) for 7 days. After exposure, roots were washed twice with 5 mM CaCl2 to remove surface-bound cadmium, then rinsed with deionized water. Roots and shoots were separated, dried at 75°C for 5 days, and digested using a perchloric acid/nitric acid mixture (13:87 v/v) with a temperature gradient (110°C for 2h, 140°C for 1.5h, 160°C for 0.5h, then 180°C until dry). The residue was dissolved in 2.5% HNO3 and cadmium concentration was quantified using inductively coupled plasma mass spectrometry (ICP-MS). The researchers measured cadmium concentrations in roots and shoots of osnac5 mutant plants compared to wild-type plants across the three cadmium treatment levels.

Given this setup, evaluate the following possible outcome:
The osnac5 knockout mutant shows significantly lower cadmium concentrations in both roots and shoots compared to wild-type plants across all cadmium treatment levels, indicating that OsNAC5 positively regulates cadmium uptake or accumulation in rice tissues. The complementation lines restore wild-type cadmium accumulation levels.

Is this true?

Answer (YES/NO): NO